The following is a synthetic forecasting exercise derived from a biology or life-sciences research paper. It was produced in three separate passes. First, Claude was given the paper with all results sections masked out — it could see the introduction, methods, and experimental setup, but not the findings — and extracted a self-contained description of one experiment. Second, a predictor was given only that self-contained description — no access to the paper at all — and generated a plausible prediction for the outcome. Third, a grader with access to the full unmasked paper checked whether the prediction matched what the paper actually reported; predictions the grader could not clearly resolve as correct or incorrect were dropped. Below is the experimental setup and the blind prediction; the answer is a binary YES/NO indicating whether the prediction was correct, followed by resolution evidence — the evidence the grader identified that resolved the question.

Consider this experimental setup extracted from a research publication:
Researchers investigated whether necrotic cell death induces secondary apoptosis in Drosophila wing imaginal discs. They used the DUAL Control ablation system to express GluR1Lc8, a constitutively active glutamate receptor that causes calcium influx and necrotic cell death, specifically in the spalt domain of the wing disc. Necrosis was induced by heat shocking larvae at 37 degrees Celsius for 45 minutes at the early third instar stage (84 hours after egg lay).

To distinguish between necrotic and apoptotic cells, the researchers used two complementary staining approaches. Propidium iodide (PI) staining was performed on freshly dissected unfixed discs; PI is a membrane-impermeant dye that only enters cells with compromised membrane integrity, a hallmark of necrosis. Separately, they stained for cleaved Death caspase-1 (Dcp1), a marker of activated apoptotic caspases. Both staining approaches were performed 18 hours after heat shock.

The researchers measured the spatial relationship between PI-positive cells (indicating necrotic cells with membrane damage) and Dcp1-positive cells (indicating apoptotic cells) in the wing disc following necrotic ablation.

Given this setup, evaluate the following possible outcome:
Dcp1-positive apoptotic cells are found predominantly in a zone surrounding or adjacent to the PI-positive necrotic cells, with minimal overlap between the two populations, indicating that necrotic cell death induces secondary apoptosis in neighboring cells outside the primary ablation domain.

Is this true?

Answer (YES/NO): YES